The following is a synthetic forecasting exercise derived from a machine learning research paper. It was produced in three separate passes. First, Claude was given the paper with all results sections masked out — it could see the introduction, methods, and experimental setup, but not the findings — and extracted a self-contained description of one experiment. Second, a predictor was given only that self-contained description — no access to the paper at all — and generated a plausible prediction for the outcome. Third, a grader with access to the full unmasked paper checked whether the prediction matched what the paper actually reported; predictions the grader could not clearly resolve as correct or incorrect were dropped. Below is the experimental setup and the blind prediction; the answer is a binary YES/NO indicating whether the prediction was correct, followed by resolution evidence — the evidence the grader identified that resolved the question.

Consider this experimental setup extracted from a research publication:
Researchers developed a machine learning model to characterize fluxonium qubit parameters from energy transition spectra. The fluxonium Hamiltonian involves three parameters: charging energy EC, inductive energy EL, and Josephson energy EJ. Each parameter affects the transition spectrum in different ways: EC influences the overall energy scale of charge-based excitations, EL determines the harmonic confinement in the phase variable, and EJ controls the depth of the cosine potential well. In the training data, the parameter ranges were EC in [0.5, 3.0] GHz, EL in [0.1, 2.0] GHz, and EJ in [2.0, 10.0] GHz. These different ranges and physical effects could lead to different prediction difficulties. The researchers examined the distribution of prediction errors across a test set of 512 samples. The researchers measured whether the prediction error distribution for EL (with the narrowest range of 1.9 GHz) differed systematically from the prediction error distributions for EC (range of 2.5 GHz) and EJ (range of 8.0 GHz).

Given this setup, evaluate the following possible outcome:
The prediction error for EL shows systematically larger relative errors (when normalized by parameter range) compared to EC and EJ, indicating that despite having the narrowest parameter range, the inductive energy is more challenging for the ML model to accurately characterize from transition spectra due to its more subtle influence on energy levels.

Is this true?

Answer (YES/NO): NO